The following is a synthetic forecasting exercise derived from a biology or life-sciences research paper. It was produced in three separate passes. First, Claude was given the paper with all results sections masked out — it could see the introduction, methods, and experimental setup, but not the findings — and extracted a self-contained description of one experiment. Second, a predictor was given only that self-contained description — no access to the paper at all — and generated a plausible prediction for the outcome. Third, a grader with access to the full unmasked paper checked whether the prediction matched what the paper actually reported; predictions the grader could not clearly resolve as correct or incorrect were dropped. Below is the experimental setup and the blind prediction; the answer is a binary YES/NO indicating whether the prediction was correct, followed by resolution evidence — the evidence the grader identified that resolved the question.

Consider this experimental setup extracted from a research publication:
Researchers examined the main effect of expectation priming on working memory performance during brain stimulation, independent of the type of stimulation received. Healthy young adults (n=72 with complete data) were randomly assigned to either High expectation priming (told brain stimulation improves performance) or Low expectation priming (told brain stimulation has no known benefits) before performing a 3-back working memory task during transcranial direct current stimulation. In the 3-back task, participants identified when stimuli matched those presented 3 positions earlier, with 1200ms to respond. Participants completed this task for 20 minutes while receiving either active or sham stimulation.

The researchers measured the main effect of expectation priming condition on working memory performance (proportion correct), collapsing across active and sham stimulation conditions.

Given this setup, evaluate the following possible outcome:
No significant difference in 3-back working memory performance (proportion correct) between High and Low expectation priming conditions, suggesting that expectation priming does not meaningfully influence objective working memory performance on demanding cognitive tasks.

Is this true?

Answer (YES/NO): NO